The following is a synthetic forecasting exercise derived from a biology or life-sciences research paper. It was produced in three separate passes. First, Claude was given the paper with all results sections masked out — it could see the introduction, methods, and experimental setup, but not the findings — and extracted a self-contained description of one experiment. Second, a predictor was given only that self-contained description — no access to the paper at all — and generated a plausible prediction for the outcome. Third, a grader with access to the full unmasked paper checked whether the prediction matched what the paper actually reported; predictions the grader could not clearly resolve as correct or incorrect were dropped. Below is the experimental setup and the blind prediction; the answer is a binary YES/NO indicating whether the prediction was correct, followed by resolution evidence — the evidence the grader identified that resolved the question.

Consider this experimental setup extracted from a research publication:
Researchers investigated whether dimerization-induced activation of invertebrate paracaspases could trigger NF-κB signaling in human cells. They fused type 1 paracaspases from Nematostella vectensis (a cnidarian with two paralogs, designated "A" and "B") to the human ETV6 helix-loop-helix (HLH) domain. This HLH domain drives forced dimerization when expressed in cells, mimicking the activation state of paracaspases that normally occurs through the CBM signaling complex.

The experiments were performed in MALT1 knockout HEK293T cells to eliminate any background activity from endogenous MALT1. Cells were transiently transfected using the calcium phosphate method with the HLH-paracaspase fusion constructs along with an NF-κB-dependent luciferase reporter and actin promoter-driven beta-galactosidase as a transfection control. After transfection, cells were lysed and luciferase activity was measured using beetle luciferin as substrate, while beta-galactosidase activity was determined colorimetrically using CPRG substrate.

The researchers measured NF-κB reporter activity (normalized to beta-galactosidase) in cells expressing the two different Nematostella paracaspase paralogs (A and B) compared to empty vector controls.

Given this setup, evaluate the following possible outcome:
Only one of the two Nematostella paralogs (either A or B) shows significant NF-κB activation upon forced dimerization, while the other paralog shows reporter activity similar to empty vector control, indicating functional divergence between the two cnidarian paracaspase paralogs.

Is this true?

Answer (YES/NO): NO